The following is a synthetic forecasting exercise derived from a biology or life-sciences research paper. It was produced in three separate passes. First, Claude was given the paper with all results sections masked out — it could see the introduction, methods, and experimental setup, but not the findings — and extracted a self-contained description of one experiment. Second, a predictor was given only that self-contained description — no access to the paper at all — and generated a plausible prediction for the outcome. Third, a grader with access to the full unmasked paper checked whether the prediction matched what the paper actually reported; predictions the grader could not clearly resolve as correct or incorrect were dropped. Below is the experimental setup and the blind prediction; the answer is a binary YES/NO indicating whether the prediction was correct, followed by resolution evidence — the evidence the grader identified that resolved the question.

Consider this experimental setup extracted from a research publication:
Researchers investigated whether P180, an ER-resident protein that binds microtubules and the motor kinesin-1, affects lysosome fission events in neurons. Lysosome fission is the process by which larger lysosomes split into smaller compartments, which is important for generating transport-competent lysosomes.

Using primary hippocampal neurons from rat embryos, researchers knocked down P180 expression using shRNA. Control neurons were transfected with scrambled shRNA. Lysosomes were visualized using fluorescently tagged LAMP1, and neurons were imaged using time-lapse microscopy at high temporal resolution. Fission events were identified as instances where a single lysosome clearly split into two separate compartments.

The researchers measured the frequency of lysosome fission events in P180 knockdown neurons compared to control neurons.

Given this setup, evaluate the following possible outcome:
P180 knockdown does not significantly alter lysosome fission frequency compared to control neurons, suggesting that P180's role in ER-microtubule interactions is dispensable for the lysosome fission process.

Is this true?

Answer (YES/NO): NO